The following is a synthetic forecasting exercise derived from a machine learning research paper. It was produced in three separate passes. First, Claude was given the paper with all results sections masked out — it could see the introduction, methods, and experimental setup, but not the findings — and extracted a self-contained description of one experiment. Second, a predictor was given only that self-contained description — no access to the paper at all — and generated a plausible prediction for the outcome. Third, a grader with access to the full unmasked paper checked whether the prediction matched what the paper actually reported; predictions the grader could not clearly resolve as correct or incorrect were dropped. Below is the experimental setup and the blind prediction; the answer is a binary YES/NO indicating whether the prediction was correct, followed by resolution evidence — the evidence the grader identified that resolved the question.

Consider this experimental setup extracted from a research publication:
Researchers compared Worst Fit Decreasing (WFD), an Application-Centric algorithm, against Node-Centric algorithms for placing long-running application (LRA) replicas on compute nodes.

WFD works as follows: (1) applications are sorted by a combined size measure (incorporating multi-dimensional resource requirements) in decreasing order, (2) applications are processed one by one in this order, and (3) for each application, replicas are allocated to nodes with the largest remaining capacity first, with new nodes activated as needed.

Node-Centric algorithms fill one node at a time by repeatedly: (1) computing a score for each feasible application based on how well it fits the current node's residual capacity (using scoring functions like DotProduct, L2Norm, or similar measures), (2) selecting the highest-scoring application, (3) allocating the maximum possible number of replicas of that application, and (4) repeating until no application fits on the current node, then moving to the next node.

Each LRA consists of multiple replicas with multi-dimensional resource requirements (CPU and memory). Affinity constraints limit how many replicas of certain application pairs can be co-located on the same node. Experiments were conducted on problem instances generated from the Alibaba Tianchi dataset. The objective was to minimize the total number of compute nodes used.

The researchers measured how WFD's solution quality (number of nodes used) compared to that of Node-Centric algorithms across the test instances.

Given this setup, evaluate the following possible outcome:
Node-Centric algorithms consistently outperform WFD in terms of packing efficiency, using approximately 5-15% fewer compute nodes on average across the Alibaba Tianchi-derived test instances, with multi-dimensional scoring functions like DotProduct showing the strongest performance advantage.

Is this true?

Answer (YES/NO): NO